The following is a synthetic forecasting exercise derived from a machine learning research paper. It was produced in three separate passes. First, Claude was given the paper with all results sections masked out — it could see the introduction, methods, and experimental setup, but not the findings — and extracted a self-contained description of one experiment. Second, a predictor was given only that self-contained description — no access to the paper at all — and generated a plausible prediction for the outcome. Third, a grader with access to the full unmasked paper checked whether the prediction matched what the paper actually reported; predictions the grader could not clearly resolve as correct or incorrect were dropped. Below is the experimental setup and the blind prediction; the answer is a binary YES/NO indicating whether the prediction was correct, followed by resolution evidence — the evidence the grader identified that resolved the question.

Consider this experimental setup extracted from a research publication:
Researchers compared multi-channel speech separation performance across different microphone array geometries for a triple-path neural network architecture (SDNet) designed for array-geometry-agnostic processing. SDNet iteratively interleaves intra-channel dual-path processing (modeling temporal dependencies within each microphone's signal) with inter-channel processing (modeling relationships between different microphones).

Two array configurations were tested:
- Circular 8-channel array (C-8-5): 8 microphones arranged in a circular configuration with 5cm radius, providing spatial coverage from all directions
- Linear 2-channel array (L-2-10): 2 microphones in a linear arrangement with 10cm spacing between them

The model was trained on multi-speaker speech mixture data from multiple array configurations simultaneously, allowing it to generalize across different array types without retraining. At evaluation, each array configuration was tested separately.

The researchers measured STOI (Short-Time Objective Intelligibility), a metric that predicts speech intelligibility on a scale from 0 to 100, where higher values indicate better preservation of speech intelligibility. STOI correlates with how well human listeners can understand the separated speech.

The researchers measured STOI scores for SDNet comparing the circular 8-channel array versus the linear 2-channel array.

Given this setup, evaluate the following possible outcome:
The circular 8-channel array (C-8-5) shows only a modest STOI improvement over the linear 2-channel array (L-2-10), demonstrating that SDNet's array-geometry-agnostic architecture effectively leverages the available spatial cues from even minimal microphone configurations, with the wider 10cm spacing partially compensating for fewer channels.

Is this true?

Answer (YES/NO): YES